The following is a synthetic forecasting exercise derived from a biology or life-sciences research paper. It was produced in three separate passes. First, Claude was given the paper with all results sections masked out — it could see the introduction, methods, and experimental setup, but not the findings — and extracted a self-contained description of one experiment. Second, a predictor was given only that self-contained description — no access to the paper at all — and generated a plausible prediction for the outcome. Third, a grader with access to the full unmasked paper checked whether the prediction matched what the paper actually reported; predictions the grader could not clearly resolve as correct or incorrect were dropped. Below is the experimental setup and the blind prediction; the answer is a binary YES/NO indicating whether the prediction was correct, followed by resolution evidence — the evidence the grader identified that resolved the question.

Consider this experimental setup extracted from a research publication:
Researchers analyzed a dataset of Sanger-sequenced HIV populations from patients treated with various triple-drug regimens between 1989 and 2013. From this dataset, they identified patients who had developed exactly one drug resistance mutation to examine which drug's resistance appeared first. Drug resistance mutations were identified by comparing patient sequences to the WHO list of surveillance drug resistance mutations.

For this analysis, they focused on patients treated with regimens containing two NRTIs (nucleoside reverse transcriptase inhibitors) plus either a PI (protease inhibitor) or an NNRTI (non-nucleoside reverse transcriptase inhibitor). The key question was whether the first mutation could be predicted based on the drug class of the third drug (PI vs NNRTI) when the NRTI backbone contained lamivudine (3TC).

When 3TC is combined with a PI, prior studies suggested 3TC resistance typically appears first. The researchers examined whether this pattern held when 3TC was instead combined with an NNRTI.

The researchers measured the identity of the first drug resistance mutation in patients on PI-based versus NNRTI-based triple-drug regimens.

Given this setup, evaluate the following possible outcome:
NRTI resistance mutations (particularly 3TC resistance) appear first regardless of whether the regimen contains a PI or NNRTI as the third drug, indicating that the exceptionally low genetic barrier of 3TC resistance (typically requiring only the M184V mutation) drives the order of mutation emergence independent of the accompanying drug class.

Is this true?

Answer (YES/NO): NO